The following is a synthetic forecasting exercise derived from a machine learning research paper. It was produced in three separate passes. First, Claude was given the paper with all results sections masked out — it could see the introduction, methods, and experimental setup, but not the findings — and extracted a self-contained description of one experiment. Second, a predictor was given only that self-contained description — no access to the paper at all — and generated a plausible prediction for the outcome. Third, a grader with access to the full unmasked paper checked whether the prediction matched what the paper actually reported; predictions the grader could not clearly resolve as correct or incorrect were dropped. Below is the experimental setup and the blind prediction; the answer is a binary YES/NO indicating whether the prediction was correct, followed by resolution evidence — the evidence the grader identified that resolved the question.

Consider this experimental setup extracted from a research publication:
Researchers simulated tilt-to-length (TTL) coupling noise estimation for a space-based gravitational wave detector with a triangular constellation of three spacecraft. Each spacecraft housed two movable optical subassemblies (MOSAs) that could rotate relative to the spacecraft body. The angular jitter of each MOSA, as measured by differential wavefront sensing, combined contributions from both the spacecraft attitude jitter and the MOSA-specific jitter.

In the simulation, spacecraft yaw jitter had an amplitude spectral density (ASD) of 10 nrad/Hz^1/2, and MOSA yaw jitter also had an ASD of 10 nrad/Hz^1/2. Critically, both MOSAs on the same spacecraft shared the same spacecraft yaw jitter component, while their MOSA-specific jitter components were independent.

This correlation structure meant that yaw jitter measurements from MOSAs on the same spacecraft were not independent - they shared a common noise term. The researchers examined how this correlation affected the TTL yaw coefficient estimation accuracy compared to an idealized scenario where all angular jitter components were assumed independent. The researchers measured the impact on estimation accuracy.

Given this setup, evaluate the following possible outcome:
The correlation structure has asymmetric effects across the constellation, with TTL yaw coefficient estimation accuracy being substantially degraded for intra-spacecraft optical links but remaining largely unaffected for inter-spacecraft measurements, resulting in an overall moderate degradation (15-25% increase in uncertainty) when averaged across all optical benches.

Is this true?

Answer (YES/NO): NO